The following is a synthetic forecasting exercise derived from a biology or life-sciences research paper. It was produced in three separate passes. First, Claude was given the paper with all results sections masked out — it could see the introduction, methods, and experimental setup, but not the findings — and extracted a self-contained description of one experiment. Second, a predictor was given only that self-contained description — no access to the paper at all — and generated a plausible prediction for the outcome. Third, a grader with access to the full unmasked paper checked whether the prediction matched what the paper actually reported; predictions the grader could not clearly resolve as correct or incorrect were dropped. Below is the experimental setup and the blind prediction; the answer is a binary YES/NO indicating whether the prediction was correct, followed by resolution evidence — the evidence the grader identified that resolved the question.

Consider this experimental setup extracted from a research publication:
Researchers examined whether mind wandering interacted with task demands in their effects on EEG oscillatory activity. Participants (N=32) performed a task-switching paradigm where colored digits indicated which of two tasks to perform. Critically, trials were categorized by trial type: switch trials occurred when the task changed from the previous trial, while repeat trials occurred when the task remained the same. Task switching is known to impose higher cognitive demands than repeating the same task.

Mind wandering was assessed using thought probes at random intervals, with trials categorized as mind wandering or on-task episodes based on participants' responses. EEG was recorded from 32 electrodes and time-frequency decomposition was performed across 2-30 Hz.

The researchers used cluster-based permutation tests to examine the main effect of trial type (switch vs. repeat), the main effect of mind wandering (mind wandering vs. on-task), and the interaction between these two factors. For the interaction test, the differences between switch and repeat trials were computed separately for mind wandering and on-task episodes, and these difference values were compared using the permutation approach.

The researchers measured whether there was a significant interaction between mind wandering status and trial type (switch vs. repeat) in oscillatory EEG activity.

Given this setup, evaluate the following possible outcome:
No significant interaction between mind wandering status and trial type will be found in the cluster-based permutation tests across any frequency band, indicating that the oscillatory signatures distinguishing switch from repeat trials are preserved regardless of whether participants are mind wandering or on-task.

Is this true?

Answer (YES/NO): YES